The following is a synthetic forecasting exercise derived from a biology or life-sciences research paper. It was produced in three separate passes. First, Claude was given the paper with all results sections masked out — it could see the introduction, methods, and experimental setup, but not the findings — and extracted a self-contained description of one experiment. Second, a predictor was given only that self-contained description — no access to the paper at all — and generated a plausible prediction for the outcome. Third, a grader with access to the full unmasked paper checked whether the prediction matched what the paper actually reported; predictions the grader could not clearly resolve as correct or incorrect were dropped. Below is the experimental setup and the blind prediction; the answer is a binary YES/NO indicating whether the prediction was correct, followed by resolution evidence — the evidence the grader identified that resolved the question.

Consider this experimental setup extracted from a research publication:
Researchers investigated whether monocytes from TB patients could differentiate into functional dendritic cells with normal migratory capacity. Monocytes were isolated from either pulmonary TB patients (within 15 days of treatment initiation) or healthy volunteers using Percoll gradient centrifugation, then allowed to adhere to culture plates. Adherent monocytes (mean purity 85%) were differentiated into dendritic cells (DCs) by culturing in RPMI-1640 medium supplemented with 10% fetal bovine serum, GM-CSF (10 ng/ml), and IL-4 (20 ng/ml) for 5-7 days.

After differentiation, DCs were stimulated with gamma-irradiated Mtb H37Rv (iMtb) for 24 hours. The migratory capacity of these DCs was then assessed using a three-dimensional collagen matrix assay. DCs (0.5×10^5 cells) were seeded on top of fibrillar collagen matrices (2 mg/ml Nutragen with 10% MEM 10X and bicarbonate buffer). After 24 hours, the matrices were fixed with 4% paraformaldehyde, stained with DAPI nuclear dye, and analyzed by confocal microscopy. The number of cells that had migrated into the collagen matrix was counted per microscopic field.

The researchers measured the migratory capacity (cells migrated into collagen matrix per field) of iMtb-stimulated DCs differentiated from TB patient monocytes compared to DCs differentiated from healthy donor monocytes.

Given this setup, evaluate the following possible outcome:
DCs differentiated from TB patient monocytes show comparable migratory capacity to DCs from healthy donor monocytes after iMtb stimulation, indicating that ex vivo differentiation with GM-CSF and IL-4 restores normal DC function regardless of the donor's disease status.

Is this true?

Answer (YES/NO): NO